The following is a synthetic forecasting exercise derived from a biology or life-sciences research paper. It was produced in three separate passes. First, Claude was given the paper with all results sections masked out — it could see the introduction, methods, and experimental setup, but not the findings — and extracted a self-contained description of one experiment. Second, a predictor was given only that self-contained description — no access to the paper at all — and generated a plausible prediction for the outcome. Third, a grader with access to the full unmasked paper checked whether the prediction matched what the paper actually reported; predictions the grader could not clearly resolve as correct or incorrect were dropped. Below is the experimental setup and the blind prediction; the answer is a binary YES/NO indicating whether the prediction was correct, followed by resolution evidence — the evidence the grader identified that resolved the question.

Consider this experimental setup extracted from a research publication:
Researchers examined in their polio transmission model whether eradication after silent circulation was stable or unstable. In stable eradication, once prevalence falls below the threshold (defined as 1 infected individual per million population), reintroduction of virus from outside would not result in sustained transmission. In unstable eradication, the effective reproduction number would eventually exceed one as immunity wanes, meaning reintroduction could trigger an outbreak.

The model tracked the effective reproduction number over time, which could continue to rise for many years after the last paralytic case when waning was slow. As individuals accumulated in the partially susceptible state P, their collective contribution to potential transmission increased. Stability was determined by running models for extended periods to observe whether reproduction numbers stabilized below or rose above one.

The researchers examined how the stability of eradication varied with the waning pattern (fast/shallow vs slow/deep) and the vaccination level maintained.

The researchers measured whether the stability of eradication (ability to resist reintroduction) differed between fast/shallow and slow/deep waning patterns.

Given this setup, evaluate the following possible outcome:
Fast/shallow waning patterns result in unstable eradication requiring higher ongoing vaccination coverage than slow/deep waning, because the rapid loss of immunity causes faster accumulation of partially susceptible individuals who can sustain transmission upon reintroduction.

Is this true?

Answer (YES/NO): NO